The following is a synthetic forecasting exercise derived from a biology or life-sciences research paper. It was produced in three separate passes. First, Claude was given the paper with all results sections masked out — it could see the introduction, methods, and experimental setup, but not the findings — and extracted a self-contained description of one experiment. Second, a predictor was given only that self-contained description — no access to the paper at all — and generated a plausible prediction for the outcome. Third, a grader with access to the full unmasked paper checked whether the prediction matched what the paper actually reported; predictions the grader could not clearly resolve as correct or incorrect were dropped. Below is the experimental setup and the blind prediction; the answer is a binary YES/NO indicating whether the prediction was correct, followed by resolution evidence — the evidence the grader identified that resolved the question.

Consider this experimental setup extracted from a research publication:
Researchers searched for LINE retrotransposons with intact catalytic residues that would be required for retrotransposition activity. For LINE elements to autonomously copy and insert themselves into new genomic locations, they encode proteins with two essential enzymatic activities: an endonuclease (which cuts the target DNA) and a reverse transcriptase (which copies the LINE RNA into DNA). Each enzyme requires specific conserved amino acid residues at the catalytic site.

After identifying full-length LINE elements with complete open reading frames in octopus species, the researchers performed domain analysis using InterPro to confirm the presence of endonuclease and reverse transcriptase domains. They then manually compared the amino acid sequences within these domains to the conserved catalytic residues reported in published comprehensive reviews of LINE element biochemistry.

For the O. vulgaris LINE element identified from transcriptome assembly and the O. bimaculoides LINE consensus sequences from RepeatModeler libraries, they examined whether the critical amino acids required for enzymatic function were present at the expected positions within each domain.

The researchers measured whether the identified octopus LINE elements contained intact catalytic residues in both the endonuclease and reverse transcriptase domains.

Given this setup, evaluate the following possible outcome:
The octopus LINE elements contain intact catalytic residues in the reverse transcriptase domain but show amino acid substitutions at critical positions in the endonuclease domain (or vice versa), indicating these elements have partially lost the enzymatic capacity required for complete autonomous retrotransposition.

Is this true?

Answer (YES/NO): NO